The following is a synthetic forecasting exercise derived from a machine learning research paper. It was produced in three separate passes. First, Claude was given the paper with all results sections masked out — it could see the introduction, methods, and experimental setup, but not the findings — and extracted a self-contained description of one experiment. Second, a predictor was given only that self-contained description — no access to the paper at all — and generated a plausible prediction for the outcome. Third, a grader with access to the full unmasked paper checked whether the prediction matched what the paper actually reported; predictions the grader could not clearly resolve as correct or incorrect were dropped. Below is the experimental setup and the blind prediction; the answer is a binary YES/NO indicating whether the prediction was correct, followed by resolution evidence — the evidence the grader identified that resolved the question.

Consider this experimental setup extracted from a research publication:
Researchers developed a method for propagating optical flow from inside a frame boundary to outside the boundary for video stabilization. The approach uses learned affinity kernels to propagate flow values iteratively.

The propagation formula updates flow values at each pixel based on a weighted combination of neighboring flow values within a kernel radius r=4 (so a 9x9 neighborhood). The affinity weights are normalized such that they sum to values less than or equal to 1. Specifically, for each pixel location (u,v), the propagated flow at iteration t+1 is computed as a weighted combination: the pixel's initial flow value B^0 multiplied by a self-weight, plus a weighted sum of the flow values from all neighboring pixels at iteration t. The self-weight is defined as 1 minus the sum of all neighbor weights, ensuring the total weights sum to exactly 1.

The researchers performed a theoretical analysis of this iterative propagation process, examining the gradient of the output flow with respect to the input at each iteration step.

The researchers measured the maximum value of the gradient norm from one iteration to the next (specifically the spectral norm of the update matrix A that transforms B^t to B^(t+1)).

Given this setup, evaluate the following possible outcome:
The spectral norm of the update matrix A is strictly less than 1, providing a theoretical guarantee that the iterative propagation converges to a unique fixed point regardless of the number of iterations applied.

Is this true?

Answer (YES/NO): YES